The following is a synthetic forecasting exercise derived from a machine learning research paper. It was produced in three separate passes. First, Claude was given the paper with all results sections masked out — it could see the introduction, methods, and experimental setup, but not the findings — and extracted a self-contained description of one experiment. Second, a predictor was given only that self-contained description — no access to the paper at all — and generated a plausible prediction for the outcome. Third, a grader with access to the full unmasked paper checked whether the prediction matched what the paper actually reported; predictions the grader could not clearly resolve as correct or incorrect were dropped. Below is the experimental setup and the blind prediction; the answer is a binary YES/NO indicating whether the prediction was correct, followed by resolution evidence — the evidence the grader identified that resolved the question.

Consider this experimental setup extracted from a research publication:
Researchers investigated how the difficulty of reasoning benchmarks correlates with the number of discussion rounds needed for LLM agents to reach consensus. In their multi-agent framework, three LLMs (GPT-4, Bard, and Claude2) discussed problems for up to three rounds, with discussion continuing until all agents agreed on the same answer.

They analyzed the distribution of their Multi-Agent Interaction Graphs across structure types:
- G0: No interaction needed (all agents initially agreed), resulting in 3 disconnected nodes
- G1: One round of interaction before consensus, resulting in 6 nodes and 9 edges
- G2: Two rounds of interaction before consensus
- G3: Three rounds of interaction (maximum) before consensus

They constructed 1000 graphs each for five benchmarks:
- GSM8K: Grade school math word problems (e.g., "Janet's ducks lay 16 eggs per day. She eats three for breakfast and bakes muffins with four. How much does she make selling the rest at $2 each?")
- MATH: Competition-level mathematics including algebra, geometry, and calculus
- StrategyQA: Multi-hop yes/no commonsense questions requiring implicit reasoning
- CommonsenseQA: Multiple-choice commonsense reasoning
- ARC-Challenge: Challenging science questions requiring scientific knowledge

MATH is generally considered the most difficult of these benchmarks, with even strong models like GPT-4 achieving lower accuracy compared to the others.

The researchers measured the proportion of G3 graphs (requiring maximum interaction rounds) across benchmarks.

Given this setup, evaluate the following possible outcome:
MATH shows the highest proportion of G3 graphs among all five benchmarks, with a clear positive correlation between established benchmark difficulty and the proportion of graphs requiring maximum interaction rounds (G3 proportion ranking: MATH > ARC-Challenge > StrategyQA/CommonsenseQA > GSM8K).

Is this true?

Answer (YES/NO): NO